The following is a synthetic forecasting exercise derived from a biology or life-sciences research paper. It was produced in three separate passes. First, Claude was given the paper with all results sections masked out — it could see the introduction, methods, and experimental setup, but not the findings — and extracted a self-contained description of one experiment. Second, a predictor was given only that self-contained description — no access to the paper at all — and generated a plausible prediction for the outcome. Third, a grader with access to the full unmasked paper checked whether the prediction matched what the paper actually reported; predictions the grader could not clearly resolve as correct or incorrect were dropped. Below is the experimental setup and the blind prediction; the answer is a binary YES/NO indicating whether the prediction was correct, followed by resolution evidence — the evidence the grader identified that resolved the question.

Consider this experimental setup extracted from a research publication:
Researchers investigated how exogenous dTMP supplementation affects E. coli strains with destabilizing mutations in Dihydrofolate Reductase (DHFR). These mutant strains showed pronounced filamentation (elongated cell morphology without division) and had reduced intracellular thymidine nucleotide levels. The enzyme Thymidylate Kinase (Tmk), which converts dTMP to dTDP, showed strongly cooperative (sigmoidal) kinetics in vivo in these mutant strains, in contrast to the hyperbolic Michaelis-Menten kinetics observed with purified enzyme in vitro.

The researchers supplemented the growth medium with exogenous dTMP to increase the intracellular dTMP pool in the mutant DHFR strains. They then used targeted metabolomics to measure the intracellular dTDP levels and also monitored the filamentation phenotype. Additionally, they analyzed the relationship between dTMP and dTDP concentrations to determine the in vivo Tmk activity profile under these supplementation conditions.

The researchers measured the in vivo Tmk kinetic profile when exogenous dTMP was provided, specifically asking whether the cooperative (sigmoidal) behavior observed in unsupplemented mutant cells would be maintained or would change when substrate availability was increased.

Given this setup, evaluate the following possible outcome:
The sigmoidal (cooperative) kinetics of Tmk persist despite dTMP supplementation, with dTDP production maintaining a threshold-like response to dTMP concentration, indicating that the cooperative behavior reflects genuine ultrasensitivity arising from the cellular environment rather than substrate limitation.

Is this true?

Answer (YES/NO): NO